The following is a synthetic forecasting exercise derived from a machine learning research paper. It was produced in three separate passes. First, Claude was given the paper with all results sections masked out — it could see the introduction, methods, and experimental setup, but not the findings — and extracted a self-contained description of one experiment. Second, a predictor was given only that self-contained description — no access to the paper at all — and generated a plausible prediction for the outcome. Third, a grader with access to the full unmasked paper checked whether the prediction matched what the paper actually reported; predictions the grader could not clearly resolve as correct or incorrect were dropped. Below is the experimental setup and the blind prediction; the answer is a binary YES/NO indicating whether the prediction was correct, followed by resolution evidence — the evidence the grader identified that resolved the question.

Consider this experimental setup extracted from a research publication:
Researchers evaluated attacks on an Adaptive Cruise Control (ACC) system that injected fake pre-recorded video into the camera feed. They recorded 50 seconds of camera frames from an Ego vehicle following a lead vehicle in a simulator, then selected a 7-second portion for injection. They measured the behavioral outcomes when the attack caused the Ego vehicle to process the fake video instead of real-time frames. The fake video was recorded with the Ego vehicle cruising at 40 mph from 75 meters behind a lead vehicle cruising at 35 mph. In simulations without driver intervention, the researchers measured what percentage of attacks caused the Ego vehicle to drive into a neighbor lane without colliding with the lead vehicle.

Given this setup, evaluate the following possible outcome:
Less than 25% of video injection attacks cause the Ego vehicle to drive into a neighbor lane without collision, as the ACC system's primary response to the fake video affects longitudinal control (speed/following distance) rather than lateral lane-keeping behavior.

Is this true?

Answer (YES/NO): NO